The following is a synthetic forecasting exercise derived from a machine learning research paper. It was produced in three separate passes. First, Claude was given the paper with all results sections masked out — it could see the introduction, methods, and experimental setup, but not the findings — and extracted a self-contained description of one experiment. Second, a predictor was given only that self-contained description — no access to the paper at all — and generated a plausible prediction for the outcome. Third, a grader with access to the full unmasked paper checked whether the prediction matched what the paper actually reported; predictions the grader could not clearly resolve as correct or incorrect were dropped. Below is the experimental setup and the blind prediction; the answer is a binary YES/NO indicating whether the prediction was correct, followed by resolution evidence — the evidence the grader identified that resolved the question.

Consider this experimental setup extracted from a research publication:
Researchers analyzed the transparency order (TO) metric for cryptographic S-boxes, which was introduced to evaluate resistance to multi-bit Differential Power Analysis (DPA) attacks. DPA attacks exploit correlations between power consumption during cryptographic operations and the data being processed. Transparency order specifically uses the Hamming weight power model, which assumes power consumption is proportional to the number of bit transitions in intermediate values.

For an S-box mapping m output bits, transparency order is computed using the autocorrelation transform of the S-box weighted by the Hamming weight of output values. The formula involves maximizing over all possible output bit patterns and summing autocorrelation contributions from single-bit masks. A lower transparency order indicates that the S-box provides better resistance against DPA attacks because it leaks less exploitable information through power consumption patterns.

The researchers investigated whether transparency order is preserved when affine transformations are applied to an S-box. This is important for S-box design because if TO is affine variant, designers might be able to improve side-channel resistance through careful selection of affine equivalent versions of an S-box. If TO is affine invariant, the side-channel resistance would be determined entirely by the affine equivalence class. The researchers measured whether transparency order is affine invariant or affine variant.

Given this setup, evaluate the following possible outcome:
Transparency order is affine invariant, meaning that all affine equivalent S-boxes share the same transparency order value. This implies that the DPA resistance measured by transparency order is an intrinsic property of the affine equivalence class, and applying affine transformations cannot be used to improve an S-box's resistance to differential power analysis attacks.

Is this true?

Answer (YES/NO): NO